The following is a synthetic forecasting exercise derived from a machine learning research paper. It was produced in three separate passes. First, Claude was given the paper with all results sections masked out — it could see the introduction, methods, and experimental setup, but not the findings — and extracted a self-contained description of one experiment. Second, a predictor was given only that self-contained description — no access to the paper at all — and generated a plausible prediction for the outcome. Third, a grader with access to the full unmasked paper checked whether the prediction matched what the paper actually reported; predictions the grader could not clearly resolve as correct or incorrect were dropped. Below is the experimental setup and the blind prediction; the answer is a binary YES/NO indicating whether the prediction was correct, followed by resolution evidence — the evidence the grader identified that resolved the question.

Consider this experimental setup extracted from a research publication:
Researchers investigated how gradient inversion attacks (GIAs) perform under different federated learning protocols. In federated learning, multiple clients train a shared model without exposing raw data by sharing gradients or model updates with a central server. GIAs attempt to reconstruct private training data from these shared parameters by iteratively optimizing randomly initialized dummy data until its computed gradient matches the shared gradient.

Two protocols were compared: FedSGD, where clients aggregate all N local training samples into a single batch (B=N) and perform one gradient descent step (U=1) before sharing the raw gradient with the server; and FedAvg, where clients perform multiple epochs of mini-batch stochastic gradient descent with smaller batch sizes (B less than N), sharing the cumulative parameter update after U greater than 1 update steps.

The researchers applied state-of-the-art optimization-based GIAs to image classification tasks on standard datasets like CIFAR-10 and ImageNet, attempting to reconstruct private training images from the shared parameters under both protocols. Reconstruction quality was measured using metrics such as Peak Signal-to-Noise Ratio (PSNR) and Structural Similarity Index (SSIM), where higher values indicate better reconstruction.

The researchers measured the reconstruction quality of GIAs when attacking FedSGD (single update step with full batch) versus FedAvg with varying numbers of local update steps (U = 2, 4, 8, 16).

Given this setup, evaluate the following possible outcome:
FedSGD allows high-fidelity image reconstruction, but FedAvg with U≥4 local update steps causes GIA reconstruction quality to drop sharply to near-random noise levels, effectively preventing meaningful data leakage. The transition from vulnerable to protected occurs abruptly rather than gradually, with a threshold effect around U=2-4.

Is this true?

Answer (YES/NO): NO